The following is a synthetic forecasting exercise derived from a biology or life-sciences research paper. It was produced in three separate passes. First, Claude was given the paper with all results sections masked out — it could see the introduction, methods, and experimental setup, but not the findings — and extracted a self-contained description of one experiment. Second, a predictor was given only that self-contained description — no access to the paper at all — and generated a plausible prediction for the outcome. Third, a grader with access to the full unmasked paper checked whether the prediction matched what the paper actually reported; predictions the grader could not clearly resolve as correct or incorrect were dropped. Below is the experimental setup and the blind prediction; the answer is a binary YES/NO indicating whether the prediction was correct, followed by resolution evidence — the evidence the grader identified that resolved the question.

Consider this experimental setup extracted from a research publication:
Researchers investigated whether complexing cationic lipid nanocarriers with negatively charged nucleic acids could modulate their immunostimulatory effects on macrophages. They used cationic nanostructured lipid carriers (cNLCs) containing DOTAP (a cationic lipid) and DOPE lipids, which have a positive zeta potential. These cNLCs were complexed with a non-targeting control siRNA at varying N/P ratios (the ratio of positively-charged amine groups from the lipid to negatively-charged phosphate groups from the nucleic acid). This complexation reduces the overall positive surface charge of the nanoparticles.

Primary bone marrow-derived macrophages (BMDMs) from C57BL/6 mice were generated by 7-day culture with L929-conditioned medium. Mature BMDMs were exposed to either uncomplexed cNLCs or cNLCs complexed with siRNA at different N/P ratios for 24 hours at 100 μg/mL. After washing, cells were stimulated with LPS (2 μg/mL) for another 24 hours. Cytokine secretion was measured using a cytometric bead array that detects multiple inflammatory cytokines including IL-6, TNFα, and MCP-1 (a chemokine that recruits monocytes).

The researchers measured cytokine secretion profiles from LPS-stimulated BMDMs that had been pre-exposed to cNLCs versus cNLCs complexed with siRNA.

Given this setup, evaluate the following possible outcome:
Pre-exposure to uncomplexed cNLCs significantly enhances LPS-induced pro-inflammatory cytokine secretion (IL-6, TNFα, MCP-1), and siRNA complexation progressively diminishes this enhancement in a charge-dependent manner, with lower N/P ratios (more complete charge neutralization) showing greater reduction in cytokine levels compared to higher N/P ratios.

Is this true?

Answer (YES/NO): YES